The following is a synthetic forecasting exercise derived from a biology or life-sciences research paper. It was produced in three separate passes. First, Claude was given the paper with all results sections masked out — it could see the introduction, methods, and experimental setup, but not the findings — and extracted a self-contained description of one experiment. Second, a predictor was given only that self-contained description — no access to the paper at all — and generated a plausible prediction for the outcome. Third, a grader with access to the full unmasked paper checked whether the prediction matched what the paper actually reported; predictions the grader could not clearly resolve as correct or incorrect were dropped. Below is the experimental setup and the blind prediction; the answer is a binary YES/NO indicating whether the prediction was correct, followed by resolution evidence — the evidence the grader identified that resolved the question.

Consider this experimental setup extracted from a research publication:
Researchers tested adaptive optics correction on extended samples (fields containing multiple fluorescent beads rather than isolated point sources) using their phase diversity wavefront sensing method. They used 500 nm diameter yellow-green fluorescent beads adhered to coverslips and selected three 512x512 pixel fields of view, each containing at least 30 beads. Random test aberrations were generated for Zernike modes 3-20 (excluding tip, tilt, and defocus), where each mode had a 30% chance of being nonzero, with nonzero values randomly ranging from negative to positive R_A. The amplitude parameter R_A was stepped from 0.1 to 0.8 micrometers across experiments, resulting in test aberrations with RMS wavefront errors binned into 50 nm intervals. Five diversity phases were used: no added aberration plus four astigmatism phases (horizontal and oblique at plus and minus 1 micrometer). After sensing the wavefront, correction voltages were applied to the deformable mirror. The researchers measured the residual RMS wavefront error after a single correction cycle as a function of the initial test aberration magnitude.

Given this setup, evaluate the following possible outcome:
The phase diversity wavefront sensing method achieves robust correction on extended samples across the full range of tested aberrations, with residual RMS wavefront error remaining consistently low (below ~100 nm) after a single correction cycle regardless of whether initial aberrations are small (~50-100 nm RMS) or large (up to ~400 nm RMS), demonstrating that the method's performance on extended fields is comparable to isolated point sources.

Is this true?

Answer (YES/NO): NO